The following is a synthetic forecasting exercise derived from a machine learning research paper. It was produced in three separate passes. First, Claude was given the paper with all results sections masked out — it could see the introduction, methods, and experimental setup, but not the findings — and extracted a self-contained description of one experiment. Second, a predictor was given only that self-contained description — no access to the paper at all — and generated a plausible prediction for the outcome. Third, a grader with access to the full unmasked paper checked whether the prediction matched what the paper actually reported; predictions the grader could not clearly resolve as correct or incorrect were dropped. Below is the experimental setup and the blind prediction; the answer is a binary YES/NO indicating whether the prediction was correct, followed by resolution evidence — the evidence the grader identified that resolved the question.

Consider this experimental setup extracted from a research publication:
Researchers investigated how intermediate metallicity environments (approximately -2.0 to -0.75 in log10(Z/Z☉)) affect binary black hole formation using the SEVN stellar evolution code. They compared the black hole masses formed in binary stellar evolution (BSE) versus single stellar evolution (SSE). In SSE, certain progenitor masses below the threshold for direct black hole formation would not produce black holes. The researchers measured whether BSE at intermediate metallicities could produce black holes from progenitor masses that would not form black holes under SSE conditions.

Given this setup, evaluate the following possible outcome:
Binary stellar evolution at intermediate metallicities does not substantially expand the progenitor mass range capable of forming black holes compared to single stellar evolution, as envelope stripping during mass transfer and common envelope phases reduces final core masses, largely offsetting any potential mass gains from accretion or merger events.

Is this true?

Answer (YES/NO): NO